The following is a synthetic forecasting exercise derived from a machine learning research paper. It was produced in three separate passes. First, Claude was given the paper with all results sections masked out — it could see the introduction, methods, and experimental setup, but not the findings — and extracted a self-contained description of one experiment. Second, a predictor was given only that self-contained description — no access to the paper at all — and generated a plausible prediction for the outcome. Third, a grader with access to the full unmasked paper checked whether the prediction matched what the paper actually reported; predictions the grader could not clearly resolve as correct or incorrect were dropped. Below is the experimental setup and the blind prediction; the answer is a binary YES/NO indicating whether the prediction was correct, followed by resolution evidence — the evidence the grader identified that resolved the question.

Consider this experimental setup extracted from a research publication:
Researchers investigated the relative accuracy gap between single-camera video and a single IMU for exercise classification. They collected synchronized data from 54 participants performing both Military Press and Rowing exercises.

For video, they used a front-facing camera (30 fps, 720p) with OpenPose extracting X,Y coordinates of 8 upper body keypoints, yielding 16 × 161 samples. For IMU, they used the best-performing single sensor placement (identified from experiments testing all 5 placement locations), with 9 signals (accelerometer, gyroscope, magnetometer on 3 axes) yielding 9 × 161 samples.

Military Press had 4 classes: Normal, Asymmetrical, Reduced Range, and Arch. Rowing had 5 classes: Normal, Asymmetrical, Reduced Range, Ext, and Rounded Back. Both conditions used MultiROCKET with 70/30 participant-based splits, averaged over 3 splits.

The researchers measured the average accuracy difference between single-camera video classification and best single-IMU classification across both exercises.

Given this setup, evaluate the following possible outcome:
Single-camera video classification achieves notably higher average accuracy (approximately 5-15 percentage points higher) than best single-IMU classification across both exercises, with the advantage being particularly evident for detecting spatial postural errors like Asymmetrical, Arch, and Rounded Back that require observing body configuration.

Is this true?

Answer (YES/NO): NO